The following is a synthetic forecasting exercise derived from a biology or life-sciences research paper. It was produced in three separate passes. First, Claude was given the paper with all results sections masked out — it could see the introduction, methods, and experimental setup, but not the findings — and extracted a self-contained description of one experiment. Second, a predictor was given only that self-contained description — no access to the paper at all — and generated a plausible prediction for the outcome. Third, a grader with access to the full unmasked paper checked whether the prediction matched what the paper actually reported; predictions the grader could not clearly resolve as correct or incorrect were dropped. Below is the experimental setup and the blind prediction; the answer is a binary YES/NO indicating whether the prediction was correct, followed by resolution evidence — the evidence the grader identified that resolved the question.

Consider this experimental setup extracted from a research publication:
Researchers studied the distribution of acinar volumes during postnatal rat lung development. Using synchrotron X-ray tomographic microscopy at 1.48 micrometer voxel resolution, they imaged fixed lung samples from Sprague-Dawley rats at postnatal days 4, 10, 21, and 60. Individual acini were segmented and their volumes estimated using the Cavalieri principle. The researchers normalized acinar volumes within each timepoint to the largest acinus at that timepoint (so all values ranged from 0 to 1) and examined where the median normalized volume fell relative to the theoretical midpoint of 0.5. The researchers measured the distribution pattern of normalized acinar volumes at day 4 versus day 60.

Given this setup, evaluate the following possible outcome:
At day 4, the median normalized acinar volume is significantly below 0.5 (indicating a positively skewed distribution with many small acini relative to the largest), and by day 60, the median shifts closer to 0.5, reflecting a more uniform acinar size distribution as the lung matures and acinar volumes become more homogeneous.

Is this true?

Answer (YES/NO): YES